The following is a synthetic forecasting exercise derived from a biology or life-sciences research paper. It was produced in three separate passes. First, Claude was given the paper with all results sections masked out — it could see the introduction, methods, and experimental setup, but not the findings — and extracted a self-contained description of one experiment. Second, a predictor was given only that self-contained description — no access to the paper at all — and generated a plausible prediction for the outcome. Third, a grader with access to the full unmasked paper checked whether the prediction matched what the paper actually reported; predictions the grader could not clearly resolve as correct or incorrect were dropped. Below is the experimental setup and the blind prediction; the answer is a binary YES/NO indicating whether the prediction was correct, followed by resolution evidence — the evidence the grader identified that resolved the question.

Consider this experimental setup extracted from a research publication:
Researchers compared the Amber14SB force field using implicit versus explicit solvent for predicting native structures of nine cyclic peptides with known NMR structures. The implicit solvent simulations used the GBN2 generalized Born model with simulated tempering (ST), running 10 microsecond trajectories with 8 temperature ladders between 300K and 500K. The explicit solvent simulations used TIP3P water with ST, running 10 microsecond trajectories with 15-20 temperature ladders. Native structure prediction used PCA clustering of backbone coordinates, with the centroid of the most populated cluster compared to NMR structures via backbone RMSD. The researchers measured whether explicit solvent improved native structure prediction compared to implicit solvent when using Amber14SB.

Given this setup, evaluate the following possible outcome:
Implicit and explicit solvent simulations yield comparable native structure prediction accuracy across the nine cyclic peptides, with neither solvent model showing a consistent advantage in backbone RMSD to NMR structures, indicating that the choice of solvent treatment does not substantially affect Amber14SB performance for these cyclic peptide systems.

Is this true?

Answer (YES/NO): NO